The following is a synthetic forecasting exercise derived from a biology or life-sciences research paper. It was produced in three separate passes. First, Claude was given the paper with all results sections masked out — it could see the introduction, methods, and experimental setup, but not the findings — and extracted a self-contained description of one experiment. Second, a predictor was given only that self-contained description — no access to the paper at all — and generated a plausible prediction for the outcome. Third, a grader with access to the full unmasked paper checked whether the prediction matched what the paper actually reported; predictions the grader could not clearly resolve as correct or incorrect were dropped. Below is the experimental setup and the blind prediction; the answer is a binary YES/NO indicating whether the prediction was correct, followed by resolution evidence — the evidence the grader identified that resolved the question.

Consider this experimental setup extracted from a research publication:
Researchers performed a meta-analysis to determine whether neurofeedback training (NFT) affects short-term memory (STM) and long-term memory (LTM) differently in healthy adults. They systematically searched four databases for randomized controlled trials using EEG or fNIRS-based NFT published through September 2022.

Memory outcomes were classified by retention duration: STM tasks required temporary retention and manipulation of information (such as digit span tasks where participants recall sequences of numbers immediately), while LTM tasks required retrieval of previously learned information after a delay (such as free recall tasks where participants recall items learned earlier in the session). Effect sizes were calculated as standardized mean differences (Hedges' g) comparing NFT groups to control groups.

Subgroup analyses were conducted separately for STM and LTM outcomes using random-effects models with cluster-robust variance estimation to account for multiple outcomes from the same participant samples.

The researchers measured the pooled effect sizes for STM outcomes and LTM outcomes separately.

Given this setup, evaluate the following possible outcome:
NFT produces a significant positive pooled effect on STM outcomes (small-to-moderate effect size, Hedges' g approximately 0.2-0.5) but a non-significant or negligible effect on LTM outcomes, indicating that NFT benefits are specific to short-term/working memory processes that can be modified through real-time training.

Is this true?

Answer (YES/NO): YES